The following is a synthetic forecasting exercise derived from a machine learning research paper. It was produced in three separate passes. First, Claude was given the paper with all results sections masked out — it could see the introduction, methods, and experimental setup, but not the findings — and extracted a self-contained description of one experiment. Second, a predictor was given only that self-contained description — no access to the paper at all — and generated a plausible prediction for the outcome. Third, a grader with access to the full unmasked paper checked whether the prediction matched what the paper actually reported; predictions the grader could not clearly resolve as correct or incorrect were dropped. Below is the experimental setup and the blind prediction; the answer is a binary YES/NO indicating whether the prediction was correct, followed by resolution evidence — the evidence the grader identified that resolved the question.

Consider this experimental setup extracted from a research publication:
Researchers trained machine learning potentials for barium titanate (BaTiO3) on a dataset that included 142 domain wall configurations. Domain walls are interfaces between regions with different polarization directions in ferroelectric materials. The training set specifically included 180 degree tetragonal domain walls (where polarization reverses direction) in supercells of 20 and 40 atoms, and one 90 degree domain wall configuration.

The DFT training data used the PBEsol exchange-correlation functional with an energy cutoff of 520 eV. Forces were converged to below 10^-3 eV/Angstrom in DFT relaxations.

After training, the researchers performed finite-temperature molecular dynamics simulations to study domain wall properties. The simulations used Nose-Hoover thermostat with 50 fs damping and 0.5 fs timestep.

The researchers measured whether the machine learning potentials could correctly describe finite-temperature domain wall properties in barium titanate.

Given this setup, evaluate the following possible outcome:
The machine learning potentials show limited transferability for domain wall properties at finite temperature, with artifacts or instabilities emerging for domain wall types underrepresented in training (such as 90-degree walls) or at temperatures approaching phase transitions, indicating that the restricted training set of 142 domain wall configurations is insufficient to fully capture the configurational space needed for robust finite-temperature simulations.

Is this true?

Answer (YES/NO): NO